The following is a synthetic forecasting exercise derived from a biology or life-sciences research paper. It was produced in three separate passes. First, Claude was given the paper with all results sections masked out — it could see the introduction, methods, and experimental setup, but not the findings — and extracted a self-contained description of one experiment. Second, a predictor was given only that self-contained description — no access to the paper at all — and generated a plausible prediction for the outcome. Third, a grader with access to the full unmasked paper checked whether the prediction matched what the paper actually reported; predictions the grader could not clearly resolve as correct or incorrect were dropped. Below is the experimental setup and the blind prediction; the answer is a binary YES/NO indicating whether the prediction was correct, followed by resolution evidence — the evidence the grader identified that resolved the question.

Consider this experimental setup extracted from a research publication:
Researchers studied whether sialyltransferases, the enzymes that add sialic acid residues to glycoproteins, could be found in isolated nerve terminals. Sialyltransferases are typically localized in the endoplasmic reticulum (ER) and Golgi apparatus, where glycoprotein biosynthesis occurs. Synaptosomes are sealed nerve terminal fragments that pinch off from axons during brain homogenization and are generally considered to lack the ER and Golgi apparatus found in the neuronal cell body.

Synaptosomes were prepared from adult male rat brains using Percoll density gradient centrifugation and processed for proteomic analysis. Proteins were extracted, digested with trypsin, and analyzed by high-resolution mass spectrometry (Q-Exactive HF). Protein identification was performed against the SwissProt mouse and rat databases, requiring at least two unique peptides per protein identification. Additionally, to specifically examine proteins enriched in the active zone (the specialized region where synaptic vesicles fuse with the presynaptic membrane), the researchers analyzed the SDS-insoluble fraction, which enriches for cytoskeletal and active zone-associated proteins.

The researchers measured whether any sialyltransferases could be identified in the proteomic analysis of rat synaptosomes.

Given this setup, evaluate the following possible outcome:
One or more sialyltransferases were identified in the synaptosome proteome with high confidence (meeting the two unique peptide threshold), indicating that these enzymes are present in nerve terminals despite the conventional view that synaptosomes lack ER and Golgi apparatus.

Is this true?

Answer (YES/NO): YES